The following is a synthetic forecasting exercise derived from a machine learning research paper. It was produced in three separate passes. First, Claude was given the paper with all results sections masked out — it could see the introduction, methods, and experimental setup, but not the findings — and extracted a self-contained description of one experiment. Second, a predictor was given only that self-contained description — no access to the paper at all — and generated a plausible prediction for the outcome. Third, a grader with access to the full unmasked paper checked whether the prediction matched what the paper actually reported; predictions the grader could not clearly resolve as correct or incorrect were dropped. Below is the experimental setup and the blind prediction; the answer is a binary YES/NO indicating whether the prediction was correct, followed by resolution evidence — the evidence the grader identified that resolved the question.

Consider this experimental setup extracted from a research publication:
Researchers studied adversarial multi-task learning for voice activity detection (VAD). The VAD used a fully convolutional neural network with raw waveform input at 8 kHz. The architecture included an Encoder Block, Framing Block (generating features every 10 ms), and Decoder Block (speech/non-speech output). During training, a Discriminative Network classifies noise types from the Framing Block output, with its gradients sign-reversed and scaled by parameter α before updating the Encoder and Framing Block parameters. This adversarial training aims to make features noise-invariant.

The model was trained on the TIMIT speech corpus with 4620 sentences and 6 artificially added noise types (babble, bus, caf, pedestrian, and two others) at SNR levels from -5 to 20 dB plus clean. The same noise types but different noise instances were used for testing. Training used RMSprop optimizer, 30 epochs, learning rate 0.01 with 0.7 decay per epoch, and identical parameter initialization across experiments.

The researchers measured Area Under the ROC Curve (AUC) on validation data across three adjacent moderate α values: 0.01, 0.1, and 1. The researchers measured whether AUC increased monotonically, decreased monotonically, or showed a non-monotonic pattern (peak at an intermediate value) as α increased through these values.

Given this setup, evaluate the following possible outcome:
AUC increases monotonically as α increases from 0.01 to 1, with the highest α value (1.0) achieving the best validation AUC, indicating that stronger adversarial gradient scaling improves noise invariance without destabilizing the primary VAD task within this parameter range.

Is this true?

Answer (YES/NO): NO